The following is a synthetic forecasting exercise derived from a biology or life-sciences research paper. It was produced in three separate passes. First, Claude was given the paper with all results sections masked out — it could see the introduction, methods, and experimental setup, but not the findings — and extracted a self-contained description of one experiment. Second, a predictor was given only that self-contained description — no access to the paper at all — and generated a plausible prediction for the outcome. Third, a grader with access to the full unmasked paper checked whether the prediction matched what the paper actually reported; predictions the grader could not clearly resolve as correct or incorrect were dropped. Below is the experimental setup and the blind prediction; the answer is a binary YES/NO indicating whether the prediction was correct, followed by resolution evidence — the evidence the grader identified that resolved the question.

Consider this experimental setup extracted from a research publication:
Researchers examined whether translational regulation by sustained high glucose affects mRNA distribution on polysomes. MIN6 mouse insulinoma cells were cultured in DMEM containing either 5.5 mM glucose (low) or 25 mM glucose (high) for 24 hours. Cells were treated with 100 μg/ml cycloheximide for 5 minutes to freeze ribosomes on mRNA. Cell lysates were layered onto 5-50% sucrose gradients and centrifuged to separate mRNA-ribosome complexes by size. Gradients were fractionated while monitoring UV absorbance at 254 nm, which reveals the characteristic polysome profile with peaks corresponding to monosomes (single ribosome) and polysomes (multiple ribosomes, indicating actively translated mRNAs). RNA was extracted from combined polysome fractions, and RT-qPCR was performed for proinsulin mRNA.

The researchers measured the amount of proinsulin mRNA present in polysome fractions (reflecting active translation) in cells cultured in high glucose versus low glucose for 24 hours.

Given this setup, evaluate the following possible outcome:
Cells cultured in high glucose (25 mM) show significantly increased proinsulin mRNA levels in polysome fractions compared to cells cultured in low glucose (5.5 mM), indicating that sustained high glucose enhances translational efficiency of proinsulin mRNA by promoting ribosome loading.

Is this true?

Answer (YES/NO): NO